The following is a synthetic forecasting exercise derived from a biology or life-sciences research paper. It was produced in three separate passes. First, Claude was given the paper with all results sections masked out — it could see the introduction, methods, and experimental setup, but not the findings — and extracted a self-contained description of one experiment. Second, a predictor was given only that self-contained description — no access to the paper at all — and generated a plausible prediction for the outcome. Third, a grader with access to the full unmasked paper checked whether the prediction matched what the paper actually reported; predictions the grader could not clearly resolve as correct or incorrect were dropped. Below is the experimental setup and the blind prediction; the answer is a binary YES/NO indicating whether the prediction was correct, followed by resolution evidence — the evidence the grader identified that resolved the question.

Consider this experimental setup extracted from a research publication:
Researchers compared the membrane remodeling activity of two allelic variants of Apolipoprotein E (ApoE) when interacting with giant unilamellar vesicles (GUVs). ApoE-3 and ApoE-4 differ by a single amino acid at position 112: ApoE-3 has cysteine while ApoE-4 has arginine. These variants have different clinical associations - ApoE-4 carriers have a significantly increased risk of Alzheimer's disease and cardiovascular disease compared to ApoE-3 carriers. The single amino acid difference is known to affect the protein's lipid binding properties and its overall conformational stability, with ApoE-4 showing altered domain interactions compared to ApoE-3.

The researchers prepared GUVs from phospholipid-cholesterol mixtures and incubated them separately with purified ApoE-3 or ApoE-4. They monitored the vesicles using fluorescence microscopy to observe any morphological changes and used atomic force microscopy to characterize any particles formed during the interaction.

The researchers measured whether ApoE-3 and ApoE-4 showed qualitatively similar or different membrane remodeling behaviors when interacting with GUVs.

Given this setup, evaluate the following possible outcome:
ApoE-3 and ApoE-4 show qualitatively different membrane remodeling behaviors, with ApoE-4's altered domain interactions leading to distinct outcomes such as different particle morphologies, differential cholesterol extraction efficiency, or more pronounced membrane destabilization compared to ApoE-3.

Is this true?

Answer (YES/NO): NO